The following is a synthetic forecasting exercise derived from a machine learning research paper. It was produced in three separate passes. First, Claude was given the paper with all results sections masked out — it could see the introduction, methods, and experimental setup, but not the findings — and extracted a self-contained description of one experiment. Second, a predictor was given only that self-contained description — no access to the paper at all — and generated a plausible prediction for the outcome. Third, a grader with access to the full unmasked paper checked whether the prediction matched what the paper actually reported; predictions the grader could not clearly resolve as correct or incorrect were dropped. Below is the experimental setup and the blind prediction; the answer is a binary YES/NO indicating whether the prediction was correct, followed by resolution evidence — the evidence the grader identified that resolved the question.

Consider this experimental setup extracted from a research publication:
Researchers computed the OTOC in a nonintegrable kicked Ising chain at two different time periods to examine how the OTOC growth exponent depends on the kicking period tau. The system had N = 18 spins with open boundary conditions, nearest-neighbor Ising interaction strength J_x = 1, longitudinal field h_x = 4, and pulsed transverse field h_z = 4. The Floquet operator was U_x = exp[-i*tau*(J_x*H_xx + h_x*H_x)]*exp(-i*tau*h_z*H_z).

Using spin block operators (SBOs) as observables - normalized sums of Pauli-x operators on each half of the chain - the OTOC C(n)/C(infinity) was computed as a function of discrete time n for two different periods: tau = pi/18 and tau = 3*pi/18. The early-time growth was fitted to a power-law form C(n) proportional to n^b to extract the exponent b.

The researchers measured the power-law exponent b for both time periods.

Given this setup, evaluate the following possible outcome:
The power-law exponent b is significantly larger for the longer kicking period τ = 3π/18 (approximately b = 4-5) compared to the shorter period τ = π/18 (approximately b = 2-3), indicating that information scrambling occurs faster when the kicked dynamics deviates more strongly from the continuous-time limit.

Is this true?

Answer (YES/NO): NO